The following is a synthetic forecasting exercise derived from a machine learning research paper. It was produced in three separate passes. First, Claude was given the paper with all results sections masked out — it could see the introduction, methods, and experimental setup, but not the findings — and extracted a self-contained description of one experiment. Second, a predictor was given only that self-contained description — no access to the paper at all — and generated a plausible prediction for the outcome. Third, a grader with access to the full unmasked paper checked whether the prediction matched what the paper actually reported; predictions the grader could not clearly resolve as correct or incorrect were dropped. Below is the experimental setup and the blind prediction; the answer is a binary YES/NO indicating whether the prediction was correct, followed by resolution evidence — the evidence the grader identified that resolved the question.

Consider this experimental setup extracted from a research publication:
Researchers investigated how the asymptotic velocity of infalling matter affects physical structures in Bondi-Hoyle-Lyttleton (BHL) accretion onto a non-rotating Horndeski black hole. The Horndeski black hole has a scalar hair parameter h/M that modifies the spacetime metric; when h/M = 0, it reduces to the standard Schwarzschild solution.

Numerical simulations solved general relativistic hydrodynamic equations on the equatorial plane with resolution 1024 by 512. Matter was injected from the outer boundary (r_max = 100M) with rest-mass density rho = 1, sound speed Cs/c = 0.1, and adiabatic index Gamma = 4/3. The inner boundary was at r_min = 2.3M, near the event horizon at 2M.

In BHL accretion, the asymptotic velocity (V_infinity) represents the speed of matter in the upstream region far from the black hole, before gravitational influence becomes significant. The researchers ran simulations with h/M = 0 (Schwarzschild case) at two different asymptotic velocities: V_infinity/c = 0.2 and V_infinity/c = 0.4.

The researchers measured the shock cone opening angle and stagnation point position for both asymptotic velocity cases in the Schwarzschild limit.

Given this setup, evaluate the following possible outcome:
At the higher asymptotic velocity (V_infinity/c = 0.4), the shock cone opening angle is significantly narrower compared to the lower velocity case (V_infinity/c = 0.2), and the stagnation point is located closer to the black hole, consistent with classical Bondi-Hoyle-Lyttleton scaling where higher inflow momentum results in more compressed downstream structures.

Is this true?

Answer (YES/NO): YES